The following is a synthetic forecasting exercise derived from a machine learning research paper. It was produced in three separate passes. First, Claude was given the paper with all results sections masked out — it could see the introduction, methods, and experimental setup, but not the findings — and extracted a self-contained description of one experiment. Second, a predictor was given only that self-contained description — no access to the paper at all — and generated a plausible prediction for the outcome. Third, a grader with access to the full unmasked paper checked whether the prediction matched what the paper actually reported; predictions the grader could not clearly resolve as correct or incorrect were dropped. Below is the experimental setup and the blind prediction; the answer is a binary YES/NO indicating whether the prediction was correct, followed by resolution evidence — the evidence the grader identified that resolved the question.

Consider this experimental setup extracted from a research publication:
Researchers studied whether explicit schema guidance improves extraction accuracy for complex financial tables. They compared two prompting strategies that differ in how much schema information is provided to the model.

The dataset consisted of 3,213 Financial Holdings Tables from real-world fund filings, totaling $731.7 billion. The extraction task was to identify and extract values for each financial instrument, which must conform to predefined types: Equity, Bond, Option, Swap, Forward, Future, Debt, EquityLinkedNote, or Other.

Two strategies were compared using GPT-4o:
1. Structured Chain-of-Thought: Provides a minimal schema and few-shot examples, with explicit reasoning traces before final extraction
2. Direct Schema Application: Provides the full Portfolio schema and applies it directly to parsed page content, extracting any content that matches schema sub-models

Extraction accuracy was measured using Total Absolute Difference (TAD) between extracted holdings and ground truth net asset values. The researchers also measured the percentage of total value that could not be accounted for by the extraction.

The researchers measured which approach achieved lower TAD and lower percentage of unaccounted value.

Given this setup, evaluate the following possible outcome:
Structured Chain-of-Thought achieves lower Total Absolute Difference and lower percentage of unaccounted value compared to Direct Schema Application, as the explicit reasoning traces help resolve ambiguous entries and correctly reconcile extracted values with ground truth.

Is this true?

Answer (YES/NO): NO